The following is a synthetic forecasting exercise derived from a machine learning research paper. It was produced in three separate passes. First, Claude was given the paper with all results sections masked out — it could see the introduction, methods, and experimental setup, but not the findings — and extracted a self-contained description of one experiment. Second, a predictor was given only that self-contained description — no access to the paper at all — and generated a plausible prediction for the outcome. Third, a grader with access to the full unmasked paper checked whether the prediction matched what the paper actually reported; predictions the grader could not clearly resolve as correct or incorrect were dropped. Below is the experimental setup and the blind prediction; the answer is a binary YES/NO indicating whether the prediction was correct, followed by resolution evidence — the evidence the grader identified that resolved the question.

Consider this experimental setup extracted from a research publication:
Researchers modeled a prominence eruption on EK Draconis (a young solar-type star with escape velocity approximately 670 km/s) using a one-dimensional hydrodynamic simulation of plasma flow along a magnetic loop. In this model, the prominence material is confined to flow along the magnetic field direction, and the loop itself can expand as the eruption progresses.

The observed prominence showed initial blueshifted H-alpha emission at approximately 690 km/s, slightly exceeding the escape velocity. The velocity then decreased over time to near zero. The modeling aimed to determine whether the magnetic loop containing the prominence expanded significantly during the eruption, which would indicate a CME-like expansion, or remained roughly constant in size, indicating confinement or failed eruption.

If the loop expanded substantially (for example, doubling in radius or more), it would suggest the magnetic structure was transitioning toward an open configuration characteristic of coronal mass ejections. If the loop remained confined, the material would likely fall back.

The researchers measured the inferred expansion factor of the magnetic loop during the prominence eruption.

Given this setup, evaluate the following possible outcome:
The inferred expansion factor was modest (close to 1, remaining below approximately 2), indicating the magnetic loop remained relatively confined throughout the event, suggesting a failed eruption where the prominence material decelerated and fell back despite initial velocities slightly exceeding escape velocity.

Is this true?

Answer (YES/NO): NO